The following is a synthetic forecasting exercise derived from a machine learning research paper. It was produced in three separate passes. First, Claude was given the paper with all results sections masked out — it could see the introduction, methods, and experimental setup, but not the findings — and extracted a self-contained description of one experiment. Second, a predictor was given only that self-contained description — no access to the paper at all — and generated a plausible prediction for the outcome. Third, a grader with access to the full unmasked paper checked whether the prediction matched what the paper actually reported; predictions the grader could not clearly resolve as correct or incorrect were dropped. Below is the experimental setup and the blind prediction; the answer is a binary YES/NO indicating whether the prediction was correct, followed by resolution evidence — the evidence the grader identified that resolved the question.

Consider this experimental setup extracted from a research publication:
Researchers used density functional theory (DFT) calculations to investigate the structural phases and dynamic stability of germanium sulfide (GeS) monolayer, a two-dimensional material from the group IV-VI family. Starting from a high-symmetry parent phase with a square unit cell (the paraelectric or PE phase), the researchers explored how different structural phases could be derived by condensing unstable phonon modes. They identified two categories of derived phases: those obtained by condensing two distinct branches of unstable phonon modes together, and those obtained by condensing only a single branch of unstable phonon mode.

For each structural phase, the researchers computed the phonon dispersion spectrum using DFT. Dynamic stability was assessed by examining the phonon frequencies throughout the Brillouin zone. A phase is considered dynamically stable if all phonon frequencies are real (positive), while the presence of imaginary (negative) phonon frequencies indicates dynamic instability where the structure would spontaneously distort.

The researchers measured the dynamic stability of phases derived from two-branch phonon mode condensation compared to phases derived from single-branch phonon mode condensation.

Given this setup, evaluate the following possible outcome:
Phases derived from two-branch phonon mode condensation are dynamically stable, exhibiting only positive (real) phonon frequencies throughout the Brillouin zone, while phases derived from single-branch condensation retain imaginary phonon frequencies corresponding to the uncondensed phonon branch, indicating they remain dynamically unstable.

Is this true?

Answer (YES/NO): YES